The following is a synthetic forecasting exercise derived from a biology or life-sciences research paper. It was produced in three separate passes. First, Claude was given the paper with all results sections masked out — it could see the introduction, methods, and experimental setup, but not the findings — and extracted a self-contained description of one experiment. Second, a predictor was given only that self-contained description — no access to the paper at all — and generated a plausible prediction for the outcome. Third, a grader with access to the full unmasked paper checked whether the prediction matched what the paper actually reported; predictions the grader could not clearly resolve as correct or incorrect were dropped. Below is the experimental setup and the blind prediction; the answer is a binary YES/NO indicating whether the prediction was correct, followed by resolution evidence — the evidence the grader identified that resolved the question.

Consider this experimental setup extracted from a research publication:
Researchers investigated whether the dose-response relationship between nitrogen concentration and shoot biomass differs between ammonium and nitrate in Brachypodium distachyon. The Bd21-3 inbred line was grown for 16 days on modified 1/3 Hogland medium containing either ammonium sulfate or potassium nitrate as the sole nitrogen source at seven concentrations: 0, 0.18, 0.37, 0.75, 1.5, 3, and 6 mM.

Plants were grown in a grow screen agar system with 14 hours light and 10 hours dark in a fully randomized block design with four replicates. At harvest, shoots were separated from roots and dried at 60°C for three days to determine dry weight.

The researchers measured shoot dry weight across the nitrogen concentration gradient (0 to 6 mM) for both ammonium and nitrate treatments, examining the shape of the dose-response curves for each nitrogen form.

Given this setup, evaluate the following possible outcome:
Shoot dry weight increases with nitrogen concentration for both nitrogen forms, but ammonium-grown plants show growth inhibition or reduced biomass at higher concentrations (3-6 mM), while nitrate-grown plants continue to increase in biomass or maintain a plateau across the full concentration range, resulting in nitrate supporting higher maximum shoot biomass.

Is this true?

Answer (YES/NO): NO